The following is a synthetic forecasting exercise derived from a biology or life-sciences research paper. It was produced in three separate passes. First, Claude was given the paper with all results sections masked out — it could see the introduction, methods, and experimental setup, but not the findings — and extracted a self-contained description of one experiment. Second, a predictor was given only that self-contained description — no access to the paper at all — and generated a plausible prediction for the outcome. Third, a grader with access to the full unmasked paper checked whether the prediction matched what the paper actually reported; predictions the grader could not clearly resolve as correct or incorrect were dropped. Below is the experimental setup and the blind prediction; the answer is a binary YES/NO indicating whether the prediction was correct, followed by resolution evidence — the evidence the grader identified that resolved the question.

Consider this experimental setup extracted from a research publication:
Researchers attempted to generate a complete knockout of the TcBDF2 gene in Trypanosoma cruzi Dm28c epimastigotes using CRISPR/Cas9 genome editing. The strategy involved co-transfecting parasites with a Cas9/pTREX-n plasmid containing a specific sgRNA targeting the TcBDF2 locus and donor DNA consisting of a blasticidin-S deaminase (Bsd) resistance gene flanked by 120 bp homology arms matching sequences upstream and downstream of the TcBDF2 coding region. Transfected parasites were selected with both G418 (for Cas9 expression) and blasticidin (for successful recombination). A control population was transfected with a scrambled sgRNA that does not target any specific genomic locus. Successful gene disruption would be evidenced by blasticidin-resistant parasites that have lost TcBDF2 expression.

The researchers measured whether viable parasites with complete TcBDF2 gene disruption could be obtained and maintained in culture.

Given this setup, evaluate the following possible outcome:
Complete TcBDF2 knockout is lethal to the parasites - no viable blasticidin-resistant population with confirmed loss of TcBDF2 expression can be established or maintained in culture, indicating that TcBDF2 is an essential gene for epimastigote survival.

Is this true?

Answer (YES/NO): YES